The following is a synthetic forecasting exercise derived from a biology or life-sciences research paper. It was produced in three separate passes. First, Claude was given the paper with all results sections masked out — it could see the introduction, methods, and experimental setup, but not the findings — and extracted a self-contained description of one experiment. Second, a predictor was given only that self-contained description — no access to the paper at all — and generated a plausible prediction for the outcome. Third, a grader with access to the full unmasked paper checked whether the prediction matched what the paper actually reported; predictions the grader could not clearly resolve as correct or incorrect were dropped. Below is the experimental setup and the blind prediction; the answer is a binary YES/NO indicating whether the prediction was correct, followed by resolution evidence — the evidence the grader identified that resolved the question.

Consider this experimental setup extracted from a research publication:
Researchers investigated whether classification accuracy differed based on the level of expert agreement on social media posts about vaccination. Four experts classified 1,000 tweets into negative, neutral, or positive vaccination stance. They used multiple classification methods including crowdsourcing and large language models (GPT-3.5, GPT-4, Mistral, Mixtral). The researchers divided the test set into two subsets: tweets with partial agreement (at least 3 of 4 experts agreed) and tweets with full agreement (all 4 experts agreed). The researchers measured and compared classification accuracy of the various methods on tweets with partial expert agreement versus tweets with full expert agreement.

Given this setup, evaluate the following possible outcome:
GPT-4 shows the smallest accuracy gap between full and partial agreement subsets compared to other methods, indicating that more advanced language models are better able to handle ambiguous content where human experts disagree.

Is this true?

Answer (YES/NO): NO